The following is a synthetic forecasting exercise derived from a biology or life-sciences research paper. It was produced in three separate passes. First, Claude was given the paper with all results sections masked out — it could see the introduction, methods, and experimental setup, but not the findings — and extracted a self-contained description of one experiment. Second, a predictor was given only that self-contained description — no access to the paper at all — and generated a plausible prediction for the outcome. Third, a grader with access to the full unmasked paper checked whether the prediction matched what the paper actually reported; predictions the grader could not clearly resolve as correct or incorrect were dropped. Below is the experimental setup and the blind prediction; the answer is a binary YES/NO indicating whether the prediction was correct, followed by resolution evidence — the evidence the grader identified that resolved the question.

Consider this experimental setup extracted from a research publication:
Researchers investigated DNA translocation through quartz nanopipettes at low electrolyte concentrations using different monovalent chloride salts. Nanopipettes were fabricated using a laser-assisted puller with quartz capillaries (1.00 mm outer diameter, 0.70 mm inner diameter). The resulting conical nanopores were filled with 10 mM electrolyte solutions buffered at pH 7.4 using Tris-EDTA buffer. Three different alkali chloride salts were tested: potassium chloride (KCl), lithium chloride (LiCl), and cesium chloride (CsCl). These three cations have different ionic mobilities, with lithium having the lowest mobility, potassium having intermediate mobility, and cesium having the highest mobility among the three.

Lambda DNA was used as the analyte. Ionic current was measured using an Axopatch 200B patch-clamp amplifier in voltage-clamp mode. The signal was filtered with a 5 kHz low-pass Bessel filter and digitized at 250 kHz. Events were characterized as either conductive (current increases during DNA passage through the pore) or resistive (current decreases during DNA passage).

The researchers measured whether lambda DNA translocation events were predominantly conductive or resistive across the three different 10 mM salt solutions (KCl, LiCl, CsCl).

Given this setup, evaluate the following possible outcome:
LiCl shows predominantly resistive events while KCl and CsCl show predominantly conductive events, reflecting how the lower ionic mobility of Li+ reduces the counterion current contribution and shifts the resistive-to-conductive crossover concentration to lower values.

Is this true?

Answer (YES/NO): NO